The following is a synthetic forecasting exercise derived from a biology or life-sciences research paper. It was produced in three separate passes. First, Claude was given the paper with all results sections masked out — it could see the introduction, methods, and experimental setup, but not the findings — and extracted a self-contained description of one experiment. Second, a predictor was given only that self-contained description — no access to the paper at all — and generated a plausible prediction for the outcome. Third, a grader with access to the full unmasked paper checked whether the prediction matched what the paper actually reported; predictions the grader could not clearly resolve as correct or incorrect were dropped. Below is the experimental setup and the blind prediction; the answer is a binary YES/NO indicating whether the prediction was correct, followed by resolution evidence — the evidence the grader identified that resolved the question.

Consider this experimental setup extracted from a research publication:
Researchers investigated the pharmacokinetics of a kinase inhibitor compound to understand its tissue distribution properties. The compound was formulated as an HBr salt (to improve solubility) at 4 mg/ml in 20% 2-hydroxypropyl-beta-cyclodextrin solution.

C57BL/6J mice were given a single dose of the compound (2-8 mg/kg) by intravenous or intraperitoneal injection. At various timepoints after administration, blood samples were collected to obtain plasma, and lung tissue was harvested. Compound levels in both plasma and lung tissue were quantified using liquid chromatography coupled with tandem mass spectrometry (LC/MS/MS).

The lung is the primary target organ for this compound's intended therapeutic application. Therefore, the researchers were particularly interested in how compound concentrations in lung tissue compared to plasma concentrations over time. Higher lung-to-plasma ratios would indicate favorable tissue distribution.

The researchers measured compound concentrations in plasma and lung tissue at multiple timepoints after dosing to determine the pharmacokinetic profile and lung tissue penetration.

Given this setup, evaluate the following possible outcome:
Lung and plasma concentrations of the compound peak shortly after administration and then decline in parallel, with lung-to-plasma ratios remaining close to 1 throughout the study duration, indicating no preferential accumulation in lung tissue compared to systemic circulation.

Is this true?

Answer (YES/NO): NO